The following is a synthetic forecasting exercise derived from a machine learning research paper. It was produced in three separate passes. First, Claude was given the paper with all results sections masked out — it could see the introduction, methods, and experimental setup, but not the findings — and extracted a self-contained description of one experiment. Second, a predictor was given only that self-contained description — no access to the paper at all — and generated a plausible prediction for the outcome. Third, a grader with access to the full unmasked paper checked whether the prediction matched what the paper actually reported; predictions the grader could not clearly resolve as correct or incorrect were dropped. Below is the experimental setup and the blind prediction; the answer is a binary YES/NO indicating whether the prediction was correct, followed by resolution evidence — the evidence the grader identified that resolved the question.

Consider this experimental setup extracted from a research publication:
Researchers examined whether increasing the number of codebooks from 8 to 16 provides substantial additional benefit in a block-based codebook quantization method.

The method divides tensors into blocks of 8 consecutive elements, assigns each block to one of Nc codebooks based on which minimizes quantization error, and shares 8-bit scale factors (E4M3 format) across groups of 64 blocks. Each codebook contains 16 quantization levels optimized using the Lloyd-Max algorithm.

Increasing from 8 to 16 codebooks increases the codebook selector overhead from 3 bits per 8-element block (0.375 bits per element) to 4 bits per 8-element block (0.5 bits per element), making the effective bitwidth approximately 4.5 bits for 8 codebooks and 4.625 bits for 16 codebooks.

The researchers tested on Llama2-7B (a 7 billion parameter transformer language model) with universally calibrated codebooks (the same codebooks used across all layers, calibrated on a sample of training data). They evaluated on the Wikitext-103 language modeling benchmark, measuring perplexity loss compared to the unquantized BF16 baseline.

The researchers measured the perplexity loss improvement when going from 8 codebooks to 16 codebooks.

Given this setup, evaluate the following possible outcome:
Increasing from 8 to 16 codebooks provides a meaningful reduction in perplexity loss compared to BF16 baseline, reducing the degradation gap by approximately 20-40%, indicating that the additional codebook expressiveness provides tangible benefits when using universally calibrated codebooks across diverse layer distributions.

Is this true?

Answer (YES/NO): NO